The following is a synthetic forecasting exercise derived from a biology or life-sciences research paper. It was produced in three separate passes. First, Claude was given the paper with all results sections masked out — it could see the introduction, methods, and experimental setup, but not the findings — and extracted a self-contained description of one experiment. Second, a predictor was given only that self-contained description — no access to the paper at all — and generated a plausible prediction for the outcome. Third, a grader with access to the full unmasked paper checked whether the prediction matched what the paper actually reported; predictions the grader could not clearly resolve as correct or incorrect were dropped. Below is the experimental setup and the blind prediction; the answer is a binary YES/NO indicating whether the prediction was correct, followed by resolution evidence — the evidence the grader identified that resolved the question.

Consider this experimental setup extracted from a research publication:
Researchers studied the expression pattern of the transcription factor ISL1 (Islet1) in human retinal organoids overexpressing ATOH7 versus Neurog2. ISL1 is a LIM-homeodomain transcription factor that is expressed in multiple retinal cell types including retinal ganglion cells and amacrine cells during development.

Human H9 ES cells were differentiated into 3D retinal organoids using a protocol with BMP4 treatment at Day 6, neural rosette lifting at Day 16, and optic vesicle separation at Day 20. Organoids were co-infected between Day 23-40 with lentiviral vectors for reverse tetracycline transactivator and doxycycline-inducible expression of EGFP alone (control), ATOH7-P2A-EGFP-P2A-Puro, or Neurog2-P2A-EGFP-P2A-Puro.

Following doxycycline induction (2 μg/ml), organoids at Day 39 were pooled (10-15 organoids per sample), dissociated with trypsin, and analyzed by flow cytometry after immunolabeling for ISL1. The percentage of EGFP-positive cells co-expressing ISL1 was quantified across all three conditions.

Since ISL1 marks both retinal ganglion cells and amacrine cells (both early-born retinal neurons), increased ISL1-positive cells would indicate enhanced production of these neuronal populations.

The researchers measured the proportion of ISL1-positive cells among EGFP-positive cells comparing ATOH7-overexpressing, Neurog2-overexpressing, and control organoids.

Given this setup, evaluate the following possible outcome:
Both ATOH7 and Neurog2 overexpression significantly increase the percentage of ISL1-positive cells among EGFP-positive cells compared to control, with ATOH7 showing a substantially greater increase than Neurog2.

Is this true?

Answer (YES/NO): NO